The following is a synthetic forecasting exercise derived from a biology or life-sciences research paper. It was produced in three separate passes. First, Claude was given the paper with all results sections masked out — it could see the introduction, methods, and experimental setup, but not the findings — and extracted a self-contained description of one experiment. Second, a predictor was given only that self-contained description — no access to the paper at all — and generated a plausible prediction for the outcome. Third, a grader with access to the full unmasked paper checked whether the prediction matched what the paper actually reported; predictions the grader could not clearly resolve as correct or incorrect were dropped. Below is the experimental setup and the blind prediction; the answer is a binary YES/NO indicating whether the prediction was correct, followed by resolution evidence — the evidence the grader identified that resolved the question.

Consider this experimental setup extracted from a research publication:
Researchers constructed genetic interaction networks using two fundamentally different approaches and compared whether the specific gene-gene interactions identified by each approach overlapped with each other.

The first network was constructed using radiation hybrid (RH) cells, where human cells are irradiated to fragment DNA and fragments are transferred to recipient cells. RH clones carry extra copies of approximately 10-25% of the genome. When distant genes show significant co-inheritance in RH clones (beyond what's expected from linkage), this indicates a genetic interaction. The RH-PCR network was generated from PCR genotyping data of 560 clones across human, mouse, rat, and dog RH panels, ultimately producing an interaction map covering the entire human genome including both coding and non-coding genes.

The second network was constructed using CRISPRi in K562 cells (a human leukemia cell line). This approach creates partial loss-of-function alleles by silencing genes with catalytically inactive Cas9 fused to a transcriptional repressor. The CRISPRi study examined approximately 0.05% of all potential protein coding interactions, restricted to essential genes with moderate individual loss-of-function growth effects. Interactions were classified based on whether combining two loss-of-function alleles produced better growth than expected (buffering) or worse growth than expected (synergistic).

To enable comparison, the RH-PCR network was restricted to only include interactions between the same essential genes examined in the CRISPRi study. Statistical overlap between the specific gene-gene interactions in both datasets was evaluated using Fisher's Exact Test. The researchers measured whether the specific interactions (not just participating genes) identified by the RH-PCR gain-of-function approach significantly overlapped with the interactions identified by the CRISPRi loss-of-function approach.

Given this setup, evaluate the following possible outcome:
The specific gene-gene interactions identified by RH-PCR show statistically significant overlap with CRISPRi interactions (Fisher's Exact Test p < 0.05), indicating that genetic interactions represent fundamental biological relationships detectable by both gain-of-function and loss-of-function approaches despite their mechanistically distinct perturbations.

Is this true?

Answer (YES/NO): NO